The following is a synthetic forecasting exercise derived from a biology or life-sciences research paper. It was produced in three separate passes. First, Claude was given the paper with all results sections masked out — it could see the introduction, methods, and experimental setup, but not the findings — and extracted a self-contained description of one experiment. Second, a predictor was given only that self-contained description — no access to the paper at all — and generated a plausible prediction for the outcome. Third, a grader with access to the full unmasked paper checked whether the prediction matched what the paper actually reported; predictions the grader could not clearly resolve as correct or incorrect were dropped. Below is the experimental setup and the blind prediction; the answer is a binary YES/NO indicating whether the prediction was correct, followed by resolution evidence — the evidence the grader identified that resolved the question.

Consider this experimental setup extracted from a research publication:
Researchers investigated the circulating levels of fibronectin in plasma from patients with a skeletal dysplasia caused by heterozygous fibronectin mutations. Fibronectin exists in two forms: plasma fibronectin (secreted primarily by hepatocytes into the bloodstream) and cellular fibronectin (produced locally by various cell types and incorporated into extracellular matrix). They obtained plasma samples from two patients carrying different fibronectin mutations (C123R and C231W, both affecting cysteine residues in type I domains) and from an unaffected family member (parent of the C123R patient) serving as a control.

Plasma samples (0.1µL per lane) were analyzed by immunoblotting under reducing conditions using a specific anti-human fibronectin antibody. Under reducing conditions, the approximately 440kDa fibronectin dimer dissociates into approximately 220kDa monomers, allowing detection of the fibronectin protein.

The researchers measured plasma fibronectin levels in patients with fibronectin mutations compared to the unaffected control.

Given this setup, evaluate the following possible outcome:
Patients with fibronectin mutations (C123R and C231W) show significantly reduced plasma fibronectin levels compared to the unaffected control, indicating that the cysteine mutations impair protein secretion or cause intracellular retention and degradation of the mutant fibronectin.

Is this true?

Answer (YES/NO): YES